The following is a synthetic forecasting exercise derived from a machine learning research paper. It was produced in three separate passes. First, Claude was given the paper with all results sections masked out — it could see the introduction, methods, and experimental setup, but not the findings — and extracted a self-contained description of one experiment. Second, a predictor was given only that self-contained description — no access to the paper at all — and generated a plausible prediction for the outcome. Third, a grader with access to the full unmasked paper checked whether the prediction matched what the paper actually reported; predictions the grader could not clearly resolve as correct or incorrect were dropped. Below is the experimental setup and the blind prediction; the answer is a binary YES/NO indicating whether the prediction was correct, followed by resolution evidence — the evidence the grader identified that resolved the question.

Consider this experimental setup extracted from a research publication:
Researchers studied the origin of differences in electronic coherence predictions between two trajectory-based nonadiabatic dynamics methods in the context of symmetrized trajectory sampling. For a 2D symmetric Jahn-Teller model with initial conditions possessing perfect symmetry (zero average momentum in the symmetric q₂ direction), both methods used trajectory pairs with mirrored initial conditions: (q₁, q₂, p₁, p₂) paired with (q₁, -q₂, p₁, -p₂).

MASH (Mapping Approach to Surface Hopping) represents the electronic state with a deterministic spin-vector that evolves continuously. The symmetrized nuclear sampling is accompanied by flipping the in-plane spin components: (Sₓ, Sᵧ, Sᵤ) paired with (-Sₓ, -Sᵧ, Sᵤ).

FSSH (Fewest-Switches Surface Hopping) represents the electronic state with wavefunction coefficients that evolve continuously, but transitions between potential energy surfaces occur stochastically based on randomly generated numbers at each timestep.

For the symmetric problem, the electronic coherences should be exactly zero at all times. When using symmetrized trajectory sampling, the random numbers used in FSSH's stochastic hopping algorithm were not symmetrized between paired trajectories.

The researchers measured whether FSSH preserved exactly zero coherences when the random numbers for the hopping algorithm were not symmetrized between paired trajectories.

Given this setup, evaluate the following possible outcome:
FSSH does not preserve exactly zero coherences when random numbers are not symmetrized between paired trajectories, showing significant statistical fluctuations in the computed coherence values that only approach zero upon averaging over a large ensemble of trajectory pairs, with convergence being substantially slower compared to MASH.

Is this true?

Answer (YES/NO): YES